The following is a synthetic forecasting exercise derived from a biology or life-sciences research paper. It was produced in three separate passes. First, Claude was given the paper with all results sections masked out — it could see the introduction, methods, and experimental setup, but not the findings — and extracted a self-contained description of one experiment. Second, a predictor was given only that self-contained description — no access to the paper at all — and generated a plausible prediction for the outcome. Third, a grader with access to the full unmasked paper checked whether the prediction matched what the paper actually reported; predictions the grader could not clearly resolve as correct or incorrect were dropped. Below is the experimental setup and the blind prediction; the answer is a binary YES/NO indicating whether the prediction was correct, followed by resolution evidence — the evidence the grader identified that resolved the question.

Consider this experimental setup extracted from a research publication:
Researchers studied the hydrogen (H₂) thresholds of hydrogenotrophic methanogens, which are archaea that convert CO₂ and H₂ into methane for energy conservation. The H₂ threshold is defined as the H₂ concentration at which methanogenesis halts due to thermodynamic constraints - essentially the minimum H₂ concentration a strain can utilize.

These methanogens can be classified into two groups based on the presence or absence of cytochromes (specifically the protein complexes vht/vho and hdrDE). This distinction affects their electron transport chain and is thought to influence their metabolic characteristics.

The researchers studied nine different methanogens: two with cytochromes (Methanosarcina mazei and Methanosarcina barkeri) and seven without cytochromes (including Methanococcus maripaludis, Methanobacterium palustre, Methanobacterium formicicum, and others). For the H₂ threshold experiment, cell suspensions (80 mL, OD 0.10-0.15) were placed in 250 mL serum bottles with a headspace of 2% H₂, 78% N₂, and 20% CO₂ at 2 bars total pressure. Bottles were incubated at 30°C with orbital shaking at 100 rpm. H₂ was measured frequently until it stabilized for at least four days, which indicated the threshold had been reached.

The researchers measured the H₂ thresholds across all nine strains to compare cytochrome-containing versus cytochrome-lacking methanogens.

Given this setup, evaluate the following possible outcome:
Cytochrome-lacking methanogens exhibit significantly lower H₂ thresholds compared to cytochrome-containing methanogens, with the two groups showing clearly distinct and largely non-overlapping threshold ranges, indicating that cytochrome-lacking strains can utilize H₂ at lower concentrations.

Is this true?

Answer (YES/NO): YES